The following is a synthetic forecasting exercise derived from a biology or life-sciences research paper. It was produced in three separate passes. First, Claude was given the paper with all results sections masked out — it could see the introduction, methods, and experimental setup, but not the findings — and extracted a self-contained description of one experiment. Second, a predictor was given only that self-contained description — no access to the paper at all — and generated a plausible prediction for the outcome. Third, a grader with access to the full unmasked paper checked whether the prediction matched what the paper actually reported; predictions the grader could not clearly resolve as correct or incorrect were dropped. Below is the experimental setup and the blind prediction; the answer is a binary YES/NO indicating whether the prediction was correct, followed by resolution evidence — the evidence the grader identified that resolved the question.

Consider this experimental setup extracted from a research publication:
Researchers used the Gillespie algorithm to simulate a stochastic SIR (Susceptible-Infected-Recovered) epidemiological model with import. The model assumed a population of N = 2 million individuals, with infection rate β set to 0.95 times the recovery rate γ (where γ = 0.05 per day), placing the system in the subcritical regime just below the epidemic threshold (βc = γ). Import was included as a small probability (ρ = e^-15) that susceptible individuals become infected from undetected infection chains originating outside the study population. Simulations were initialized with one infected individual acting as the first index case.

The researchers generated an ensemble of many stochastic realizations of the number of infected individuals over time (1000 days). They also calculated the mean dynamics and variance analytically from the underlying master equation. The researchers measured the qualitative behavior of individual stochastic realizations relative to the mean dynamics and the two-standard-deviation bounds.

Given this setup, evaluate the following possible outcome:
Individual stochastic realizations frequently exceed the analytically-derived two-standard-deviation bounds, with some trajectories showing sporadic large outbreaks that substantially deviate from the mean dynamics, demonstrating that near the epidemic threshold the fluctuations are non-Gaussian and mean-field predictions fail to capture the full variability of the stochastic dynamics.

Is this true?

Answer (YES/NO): YES